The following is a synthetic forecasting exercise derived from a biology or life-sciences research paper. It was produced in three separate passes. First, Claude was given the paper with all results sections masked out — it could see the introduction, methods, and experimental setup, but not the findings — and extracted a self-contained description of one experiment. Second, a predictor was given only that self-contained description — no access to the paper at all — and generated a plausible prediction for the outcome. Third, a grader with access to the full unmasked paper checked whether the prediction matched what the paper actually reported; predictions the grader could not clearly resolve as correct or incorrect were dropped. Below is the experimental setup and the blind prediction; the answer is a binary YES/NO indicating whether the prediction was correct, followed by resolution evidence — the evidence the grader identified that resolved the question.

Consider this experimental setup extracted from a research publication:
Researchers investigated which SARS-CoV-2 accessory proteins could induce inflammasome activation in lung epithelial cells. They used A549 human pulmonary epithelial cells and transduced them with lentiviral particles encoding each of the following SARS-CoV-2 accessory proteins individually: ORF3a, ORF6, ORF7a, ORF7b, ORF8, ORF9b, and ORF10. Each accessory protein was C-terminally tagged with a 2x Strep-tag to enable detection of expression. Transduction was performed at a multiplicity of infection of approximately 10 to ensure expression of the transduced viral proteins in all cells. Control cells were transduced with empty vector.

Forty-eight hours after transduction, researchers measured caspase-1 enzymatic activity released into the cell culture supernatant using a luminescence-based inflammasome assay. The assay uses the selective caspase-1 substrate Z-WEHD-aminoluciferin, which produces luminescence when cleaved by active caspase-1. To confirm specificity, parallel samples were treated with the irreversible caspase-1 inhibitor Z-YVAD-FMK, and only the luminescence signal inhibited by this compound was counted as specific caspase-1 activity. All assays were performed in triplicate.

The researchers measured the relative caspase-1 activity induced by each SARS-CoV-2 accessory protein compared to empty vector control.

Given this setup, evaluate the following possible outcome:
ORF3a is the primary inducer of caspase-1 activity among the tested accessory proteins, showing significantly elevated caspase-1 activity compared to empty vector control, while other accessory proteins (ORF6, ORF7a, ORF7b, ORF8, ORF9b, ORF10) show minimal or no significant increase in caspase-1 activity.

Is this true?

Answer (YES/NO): NO